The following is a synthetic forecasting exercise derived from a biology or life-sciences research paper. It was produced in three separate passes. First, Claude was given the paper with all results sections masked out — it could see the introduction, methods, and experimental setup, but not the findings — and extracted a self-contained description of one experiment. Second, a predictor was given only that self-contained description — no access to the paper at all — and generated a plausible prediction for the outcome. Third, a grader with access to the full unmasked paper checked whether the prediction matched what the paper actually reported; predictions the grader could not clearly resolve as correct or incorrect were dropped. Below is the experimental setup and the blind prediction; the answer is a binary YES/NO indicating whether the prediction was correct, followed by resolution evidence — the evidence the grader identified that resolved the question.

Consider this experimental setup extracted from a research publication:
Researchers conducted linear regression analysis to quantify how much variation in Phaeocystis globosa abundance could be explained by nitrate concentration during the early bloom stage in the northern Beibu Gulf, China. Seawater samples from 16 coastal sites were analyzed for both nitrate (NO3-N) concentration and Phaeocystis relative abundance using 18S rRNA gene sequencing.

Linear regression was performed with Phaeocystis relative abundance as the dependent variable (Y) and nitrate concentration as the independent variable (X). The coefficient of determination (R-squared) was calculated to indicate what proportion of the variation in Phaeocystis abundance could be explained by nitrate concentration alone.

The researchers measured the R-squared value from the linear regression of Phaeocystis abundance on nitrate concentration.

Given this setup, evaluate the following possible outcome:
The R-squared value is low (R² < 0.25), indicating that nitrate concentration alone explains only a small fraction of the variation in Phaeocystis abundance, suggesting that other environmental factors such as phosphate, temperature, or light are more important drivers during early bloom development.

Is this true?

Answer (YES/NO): NO